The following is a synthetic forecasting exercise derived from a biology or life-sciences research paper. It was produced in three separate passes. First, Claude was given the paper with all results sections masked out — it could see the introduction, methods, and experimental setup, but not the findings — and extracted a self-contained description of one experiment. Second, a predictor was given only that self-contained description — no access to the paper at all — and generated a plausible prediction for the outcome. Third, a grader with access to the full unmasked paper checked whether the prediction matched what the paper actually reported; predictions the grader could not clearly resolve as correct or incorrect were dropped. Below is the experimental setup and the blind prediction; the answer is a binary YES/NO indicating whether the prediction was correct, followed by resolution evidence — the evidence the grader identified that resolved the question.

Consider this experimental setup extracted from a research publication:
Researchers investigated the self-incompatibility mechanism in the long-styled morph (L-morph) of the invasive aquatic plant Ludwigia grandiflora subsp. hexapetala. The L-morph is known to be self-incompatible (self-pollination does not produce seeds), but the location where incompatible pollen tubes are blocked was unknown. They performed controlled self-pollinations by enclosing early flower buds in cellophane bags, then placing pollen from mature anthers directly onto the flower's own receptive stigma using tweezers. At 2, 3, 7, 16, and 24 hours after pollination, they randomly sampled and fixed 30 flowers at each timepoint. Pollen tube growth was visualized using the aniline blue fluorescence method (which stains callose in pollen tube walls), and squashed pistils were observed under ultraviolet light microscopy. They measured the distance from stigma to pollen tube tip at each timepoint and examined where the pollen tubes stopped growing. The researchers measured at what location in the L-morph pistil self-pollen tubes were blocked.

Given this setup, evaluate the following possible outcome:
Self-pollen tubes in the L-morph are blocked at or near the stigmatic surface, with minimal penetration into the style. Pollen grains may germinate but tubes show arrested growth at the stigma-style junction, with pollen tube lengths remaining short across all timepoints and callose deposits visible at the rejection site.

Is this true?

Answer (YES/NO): NO